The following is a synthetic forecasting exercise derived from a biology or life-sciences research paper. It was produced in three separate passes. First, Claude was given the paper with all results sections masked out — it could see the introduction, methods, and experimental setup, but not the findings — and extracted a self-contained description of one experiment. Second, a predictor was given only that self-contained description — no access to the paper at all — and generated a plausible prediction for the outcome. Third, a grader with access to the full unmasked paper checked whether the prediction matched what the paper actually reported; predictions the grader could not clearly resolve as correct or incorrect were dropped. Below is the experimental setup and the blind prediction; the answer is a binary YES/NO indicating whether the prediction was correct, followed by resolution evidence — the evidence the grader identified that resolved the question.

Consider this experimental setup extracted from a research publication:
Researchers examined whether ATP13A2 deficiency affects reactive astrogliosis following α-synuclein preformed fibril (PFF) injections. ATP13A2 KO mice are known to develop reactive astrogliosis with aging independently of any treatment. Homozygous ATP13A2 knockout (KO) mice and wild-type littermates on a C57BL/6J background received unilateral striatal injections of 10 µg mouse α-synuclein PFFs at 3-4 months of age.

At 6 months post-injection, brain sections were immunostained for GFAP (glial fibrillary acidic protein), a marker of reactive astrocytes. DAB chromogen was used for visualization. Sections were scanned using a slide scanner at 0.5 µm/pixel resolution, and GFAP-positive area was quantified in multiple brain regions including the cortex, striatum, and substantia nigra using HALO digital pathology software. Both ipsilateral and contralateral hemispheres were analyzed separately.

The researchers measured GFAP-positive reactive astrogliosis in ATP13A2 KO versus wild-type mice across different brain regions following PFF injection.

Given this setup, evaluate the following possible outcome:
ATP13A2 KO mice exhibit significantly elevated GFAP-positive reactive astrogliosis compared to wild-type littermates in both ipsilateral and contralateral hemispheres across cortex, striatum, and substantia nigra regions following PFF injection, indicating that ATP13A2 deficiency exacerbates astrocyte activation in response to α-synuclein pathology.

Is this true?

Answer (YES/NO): NO